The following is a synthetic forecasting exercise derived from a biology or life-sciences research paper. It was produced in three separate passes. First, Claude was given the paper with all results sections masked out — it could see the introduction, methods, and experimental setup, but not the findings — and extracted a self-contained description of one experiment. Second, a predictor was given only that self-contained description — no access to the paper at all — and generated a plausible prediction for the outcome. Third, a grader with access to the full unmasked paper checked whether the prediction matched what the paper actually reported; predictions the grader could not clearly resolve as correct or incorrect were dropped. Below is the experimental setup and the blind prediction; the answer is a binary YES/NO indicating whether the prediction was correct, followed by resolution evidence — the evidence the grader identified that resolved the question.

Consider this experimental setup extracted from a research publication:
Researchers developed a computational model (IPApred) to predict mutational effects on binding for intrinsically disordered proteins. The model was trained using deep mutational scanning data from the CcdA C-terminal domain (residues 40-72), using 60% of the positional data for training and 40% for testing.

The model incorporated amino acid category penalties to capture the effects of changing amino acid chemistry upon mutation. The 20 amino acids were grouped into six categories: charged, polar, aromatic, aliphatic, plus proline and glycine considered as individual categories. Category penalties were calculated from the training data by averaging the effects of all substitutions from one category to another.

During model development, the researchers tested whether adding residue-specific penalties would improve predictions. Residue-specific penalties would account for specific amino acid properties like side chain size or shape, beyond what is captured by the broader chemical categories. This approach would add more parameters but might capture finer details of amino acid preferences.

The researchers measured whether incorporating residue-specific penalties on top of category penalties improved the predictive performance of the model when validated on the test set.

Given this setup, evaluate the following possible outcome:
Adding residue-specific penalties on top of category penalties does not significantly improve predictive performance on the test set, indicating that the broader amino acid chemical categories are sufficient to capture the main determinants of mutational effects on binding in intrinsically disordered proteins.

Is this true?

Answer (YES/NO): YES